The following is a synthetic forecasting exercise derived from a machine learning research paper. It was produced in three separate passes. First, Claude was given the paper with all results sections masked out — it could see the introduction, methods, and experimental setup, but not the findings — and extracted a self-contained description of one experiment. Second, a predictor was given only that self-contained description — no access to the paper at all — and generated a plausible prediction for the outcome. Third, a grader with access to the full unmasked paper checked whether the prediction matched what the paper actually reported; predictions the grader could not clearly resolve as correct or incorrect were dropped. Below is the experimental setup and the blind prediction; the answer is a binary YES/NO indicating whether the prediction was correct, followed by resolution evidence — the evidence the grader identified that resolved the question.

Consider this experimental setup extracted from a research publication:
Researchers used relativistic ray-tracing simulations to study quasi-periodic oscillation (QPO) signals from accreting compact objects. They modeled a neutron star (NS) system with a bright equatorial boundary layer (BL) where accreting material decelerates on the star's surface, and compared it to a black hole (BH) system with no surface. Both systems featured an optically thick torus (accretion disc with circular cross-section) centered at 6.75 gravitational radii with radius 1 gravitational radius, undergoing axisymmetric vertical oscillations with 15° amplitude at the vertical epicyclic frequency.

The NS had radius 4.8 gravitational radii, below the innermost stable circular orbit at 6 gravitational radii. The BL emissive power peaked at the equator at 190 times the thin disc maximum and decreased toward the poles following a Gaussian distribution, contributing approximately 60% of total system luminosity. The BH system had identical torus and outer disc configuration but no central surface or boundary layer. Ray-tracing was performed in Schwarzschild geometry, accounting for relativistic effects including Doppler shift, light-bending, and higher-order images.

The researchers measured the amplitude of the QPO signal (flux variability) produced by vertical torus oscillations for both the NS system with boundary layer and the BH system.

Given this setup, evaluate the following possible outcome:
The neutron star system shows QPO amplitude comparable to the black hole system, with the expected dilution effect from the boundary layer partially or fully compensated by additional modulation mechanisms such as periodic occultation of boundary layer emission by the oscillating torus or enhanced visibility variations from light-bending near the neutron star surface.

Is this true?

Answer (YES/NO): NO